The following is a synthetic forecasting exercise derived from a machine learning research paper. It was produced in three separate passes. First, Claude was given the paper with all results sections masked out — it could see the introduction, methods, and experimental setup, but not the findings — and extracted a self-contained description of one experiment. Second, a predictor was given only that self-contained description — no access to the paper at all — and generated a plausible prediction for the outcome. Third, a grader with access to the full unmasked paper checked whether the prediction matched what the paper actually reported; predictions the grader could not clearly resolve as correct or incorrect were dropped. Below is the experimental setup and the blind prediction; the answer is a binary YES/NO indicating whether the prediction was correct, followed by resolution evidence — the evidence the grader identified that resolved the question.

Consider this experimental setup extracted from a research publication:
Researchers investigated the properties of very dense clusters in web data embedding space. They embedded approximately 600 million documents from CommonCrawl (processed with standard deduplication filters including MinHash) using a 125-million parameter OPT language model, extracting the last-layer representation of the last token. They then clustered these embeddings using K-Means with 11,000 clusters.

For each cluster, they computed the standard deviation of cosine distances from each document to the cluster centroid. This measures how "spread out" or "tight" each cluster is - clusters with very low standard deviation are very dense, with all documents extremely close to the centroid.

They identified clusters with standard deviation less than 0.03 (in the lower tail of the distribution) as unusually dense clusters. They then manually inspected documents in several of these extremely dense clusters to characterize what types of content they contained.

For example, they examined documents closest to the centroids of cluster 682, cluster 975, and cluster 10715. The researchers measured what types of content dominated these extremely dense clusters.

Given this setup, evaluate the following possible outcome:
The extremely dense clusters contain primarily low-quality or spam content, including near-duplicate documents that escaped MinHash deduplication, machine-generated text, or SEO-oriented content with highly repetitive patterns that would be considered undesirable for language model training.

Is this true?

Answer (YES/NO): NO